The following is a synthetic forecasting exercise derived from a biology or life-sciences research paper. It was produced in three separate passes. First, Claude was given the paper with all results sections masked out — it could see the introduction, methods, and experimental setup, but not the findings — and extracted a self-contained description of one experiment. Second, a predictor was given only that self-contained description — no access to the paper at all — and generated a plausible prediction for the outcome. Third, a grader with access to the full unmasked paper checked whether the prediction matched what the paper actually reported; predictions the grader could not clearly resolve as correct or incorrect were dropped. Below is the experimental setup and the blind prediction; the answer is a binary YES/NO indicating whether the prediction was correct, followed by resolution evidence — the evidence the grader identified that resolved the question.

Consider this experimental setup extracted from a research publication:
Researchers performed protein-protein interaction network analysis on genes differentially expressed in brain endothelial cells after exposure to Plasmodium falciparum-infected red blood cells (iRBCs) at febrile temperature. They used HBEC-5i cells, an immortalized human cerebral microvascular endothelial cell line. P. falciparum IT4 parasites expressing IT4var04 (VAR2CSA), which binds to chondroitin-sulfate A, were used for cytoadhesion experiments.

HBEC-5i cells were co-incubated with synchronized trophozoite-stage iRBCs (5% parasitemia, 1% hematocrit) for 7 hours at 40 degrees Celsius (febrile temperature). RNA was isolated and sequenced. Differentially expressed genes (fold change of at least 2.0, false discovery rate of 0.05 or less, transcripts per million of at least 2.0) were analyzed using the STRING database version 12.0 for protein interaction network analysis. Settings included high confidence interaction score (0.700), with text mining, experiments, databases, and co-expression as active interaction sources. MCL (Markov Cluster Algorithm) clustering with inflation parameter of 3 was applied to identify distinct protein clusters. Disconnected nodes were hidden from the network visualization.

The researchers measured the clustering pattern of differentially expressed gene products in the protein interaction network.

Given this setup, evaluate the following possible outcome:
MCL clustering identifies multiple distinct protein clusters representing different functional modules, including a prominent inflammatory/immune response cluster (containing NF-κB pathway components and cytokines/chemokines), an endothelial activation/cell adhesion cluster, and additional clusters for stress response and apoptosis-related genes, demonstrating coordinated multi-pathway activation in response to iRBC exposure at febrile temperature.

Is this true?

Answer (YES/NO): NO